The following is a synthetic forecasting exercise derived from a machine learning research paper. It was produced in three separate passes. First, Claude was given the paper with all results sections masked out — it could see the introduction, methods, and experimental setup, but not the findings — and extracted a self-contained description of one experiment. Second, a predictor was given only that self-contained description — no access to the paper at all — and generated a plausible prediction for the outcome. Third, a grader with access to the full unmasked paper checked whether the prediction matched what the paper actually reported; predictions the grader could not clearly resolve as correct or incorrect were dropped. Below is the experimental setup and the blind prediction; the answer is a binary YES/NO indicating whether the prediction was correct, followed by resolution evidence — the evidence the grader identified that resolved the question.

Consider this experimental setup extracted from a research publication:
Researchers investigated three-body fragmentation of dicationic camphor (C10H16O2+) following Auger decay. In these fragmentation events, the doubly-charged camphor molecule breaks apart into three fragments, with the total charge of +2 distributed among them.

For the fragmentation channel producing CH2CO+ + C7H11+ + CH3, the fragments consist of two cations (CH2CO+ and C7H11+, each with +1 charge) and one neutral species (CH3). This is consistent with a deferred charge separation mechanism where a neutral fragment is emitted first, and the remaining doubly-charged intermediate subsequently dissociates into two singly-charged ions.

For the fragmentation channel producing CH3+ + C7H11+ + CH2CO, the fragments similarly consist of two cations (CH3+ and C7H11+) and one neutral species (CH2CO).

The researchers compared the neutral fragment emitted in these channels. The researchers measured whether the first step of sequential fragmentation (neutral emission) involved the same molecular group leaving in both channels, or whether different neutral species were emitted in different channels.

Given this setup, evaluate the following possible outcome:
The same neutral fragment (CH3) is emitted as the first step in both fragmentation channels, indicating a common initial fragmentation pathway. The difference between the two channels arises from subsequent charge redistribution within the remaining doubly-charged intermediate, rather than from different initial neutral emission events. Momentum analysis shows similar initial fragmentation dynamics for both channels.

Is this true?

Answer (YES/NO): NO